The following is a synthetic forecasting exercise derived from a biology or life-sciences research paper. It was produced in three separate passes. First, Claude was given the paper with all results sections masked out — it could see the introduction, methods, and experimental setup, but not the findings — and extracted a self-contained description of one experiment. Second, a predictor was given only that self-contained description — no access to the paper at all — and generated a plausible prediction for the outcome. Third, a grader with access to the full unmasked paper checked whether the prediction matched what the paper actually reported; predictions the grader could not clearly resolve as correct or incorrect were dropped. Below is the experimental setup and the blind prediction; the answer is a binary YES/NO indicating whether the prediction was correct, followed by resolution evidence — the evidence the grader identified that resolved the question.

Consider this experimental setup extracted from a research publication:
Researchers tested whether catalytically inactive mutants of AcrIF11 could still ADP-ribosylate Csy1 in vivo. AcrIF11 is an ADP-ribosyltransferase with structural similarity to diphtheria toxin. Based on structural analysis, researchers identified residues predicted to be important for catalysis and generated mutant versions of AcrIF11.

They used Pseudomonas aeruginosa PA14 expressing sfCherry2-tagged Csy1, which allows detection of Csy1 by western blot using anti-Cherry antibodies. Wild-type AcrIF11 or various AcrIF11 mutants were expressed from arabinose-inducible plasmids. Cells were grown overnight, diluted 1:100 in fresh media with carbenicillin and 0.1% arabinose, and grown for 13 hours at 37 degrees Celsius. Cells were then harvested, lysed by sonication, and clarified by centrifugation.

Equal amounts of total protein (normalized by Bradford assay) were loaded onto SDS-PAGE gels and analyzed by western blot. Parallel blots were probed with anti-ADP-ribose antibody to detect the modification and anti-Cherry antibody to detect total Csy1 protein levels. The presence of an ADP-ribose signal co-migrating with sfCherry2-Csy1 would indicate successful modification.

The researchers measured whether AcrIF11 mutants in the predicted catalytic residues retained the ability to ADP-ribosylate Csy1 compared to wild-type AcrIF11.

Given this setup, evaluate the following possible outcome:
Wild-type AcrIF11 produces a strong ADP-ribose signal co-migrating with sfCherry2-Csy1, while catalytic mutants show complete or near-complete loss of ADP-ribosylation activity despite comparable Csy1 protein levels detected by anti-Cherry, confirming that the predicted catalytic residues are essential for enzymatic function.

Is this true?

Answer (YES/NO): NO